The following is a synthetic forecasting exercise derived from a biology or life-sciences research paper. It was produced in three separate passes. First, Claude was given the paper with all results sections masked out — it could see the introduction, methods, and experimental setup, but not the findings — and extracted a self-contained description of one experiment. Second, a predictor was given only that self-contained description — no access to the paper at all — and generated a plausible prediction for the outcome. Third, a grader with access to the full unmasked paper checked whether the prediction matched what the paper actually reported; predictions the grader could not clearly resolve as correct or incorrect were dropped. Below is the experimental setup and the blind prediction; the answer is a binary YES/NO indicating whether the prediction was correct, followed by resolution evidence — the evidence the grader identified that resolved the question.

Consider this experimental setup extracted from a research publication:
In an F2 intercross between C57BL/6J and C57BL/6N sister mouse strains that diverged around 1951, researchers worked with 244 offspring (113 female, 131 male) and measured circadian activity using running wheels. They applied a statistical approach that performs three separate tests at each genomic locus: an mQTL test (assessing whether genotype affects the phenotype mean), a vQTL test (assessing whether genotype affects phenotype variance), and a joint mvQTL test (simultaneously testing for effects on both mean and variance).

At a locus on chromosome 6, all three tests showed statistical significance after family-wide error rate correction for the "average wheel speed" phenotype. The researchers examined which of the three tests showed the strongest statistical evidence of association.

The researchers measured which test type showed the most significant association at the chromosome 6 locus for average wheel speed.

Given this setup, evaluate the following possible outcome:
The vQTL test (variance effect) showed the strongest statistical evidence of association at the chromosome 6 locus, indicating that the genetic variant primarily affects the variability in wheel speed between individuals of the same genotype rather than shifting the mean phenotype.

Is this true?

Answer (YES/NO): NO